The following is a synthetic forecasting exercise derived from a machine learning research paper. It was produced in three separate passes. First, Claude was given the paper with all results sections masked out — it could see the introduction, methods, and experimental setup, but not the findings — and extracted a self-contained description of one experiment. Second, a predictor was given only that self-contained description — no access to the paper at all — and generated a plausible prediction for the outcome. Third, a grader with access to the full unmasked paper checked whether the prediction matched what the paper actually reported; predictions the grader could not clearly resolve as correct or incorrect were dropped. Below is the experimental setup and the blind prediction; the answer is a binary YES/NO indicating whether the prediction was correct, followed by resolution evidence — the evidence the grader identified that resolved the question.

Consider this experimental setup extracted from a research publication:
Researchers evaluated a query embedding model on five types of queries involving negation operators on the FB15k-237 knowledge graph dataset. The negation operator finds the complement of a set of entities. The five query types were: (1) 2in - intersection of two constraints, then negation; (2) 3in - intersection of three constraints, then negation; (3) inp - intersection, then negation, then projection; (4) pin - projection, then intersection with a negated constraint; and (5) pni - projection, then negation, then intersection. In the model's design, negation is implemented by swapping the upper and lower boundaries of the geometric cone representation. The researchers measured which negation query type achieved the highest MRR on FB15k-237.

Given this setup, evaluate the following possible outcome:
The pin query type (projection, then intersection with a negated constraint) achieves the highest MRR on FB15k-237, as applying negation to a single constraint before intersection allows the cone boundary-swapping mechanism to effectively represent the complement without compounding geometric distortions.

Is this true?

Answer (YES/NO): NO